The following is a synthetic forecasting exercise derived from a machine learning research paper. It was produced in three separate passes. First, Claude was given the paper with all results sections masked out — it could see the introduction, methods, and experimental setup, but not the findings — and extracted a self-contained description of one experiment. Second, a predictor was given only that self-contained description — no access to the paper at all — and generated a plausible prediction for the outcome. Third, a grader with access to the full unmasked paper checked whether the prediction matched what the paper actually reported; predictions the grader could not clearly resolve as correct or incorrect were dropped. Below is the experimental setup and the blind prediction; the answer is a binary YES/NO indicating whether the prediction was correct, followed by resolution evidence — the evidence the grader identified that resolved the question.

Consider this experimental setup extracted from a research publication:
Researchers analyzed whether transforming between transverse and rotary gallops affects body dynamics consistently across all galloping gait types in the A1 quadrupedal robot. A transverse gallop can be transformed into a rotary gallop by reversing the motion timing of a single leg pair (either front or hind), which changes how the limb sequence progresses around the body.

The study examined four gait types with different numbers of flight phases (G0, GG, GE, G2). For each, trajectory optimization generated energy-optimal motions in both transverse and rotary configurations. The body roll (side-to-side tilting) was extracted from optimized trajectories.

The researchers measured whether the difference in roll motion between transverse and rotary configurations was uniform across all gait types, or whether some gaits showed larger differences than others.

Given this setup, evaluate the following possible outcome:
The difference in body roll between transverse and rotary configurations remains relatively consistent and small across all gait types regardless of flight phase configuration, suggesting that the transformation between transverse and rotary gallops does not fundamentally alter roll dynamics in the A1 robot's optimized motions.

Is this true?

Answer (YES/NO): NO